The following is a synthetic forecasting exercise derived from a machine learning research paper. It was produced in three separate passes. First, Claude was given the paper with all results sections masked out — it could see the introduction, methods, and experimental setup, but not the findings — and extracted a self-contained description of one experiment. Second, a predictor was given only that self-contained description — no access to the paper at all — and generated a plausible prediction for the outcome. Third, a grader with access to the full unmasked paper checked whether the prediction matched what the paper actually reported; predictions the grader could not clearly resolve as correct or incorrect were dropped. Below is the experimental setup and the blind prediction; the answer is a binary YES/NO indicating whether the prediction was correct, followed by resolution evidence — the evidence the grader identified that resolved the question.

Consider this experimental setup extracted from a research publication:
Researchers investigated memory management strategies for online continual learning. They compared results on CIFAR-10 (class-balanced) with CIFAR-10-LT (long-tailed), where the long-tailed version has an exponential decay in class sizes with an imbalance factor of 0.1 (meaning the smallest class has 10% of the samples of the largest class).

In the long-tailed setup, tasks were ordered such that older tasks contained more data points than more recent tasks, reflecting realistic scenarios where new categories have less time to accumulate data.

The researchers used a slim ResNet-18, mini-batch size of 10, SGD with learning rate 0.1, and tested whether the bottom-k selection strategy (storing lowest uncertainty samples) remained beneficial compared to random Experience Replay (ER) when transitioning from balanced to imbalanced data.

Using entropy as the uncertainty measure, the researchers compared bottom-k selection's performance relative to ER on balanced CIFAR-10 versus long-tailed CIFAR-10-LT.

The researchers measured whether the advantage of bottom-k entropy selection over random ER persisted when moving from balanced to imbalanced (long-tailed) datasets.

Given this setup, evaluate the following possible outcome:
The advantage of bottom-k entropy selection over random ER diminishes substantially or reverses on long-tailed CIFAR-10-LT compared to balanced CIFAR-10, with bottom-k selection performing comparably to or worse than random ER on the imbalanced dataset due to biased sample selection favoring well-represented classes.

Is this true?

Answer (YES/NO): NO